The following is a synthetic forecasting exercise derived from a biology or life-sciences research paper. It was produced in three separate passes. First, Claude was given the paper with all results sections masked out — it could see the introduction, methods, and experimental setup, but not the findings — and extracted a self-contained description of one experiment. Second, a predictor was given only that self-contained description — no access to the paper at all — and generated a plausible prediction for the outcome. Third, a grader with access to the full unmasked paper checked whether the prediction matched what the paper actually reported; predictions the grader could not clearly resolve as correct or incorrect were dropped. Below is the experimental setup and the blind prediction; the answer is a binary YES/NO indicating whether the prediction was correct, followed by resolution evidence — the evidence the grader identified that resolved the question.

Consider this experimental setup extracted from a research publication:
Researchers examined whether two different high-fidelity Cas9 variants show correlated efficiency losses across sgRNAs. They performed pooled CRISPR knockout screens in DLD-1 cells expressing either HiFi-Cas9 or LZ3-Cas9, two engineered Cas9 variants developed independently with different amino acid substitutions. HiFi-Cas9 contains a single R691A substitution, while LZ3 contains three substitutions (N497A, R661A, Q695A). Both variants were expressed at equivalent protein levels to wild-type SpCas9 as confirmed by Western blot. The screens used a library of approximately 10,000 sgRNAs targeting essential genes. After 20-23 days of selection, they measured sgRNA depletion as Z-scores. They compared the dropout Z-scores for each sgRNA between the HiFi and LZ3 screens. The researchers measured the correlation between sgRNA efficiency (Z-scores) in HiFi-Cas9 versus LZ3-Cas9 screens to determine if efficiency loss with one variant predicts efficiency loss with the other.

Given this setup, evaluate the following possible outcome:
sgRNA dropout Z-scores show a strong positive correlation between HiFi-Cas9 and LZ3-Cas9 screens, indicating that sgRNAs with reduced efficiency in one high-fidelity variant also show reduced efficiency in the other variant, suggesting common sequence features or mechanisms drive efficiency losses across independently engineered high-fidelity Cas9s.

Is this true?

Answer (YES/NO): YES